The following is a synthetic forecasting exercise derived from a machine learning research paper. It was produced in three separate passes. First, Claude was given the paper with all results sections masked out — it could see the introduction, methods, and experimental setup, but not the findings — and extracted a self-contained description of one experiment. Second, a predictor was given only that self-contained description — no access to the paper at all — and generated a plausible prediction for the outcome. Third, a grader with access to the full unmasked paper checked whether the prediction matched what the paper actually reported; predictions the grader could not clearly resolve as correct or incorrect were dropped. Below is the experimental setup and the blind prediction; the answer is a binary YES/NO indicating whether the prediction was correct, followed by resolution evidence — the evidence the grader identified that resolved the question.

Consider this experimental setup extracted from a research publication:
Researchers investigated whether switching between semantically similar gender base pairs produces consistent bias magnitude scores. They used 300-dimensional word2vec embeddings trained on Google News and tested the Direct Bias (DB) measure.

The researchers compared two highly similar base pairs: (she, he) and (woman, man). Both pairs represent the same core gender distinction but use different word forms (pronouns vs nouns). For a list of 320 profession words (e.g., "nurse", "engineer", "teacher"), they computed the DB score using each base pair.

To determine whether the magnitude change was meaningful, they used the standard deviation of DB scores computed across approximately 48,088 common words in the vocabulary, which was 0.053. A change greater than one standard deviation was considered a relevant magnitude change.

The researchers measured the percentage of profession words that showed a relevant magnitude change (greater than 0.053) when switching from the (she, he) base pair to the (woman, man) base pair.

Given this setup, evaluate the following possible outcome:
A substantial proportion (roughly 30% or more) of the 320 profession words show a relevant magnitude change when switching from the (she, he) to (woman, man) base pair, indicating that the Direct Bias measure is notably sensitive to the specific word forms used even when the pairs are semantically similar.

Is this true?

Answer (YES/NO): YES